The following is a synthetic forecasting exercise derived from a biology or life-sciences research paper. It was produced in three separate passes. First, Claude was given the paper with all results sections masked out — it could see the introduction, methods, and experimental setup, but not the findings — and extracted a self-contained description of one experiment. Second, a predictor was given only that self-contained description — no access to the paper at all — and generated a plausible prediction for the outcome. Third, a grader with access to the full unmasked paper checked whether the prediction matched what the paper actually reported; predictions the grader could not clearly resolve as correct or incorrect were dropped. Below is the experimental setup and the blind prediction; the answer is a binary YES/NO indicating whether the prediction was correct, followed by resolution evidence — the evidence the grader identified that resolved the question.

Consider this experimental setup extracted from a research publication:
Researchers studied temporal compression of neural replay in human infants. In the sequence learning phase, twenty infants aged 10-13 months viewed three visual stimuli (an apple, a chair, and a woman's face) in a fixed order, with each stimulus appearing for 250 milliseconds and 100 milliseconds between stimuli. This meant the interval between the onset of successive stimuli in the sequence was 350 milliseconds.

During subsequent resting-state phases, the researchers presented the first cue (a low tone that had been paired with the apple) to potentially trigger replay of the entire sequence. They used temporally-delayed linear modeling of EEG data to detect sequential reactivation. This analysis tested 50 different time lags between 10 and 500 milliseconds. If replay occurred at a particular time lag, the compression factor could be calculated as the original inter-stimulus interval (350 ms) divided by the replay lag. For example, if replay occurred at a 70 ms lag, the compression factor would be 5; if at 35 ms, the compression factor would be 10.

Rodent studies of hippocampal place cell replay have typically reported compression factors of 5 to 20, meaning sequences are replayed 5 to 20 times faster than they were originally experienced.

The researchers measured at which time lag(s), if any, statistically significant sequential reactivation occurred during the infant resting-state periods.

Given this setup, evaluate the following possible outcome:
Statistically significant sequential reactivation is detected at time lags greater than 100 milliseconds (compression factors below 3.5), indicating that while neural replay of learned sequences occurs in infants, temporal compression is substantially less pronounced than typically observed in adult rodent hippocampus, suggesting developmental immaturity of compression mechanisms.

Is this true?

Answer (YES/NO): NO